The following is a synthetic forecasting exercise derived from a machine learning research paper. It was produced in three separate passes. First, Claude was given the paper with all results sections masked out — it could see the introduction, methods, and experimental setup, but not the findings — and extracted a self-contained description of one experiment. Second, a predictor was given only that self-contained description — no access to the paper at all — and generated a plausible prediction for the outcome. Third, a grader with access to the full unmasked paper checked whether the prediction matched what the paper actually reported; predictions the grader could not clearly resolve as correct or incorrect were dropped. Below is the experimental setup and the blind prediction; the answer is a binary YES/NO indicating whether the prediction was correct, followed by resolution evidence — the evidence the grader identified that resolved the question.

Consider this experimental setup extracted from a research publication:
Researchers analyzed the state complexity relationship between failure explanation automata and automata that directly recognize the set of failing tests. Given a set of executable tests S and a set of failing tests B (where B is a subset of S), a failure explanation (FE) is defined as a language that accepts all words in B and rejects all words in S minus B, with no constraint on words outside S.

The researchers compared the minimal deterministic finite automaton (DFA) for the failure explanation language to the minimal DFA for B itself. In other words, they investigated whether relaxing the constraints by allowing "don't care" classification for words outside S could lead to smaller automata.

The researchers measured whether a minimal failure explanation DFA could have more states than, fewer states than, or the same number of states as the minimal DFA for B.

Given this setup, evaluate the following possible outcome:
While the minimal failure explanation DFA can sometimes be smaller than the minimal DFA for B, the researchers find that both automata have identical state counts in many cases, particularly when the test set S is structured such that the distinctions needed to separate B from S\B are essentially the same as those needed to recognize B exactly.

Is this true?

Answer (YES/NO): NO